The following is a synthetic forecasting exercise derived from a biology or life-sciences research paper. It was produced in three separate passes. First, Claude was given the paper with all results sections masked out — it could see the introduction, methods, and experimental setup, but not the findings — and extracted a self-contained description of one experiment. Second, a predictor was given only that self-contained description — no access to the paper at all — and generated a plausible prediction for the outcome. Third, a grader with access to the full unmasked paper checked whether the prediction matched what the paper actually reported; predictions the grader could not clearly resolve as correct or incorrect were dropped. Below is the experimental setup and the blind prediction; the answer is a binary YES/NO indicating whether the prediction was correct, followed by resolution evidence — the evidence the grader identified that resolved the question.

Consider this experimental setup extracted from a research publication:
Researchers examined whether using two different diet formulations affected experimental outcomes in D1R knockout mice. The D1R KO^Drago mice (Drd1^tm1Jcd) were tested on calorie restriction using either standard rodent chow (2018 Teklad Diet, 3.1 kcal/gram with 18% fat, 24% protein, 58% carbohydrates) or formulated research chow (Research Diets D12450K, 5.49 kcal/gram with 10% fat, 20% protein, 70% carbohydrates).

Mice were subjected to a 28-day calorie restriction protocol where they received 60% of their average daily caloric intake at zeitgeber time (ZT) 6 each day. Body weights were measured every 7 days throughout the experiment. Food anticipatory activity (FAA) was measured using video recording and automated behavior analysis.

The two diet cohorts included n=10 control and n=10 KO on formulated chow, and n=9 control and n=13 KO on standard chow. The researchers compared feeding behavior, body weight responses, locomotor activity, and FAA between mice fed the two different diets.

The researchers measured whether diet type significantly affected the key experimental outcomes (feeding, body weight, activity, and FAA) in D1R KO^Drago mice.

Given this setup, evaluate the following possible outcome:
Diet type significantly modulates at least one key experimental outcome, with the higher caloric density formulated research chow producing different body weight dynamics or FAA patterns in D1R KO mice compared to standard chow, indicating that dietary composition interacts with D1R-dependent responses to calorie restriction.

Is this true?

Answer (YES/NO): NO